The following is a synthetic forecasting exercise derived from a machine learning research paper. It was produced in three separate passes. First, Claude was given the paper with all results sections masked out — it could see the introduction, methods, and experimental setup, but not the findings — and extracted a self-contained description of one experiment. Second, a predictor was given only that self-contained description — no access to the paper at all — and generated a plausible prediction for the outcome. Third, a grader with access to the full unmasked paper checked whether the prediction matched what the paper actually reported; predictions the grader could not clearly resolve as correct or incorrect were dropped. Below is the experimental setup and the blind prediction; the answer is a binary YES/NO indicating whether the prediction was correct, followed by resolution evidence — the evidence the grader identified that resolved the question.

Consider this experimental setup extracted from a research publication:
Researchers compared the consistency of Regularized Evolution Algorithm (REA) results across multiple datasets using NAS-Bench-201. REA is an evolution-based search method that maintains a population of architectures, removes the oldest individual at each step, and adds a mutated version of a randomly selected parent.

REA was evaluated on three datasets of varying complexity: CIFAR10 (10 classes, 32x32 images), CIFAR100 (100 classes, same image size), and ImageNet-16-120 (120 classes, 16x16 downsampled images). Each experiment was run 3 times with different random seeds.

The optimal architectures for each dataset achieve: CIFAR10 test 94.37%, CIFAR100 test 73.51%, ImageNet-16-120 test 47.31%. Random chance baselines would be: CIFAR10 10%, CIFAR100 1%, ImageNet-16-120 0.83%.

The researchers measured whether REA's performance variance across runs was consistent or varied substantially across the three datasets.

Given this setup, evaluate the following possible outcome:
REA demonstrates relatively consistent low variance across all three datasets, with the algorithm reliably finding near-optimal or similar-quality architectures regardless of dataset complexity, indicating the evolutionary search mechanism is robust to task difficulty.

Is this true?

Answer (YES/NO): NO